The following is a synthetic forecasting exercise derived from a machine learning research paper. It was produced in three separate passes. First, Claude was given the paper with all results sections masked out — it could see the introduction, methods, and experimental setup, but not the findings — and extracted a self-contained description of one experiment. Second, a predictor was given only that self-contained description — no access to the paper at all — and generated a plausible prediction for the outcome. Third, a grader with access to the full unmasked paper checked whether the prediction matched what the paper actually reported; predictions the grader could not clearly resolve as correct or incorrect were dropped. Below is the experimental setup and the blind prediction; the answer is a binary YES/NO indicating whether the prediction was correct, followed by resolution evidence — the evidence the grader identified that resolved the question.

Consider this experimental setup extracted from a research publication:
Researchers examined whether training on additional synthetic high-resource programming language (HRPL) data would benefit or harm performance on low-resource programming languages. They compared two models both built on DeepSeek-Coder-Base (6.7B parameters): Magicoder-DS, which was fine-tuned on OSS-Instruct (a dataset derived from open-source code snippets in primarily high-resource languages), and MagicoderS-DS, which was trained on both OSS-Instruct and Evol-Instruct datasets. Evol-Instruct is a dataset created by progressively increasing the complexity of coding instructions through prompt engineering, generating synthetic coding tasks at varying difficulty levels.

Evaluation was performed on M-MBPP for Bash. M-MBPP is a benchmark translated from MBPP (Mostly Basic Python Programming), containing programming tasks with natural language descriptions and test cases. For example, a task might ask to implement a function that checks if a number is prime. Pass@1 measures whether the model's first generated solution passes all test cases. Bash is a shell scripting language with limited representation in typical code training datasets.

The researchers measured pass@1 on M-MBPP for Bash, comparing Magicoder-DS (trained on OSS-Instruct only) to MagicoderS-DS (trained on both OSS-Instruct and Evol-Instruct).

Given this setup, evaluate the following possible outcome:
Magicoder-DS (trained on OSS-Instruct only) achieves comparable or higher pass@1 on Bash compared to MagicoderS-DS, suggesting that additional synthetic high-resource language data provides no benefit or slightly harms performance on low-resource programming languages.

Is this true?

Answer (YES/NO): YES